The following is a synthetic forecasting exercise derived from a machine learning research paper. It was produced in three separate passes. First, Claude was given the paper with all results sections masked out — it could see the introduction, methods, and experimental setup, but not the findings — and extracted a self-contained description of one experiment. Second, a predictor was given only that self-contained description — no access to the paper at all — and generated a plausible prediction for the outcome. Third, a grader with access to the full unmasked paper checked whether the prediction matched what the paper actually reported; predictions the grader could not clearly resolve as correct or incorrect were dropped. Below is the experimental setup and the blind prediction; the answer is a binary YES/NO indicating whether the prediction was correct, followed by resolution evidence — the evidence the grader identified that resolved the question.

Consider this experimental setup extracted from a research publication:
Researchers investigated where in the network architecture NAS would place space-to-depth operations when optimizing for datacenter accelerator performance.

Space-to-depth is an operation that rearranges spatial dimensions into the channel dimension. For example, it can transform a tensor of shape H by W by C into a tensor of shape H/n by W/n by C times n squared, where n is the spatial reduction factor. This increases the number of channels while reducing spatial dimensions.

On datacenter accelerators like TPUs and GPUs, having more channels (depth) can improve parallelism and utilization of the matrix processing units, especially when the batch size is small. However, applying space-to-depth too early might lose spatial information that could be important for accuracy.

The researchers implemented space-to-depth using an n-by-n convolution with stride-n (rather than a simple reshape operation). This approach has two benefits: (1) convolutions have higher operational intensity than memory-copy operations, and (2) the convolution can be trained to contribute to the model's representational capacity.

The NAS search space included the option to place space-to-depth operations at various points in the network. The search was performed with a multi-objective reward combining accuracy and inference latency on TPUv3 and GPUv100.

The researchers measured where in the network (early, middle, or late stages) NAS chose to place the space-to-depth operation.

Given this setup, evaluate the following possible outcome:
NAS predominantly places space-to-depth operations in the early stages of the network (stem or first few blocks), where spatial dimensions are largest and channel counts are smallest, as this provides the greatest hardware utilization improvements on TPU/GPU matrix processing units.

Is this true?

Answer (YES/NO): YES